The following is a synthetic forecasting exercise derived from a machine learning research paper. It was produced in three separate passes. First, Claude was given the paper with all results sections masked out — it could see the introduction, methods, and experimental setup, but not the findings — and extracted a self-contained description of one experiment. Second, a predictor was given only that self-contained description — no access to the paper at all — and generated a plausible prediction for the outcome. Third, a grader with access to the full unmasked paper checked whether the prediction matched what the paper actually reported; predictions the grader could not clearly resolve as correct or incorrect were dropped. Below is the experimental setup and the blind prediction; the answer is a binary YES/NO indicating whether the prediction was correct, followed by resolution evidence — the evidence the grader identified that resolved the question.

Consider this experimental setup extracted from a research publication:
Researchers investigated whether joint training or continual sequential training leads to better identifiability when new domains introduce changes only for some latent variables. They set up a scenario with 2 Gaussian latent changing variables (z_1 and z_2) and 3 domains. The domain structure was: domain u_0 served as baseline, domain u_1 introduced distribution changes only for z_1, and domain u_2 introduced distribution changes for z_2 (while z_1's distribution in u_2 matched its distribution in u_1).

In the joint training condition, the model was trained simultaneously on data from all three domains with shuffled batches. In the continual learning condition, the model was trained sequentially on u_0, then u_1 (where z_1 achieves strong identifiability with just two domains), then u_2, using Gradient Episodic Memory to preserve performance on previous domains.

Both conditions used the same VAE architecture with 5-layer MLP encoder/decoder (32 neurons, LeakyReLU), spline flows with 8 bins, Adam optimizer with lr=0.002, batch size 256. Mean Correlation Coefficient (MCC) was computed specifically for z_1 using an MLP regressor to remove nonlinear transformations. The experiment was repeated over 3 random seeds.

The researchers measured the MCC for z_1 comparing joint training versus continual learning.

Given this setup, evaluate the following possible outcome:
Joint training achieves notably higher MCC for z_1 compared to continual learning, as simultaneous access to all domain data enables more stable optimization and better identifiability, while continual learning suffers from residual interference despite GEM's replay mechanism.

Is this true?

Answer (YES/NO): NO